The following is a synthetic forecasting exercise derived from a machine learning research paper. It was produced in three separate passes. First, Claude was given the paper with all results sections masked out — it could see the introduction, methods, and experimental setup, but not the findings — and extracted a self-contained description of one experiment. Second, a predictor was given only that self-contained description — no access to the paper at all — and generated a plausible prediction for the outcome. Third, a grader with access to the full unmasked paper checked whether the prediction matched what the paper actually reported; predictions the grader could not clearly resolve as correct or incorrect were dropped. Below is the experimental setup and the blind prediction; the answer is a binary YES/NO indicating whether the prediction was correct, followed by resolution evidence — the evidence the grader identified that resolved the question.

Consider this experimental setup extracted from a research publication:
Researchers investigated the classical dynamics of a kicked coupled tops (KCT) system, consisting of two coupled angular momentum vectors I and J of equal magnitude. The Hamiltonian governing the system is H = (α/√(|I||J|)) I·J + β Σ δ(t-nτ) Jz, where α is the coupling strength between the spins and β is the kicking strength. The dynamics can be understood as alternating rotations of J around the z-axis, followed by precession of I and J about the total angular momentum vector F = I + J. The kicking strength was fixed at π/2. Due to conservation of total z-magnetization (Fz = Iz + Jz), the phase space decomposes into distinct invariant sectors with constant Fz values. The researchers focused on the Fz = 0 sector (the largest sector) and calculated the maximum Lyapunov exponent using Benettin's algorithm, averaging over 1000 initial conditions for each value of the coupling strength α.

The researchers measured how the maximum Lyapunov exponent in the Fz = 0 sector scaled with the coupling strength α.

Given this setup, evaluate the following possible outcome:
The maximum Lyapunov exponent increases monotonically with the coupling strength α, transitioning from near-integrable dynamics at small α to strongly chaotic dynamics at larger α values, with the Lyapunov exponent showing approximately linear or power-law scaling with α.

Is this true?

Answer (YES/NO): NO